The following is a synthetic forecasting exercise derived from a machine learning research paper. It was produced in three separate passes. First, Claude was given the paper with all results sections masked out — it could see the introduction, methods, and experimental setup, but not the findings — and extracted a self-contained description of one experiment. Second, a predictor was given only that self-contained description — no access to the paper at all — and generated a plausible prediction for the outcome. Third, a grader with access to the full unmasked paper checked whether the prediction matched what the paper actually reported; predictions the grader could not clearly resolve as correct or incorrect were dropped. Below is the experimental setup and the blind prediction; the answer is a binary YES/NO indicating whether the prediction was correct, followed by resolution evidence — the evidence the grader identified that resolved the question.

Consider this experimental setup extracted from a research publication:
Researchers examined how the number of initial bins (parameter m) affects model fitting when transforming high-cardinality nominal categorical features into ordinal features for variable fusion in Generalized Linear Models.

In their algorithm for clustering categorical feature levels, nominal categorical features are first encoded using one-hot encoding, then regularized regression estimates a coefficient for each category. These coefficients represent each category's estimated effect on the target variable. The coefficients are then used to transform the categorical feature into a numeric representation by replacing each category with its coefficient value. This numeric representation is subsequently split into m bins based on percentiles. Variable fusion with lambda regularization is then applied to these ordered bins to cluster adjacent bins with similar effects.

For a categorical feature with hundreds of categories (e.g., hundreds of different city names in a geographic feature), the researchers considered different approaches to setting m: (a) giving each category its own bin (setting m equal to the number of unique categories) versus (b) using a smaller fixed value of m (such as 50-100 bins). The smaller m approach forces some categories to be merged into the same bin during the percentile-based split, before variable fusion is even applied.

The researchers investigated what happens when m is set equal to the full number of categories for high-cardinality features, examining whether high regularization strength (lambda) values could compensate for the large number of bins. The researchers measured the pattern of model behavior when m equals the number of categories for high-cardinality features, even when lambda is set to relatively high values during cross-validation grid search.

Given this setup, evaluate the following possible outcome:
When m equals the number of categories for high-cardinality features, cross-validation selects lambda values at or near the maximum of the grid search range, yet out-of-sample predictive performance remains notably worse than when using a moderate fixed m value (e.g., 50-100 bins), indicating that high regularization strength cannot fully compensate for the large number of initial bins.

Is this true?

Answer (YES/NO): NO